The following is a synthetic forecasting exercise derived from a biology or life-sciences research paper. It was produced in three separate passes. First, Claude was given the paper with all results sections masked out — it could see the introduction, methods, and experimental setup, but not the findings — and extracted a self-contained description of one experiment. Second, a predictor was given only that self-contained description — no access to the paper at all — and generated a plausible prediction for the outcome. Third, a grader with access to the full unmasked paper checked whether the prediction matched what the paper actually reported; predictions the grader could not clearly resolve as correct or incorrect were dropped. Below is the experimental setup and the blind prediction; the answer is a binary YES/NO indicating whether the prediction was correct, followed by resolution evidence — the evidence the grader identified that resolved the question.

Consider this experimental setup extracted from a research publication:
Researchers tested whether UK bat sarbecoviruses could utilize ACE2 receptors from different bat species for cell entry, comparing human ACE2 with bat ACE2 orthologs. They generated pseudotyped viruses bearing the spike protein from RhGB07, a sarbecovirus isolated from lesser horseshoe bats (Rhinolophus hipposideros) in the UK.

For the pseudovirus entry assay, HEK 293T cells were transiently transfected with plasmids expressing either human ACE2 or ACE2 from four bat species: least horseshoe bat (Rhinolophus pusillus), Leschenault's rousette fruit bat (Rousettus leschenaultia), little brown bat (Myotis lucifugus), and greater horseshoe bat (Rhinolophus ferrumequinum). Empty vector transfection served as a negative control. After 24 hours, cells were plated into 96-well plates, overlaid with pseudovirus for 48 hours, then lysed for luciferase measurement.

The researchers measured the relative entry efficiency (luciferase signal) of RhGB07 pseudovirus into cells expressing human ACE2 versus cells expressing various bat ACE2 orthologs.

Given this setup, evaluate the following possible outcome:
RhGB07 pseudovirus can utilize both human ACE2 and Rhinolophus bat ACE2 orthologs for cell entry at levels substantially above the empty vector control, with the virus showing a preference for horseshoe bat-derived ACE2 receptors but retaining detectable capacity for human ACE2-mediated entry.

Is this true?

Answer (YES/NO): NO